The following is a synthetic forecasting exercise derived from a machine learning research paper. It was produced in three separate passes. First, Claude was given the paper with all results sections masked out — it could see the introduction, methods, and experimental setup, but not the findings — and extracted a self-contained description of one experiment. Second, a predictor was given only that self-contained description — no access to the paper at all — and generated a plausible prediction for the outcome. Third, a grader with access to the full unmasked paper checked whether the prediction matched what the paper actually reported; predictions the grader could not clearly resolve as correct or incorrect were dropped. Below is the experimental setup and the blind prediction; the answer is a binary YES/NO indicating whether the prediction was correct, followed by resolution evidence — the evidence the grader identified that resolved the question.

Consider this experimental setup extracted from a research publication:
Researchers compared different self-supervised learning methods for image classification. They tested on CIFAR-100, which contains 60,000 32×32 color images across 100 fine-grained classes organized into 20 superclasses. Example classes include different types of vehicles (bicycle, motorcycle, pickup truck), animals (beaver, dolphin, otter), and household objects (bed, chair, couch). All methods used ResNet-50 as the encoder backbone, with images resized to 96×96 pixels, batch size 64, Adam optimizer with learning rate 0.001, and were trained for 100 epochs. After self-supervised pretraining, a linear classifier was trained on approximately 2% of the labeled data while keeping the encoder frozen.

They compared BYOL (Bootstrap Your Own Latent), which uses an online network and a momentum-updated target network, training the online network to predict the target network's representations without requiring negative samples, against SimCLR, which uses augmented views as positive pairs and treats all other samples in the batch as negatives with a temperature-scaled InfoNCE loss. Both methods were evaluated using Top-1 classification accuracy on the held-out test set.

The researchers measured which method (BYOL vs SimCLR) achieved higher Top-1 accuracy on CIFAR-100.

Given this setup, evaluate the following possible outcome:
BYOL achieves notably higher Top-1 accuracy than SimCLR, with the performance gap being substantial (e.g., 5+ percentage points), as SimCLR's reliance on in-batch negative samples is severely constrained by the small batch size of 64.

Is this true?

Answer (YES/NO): NO